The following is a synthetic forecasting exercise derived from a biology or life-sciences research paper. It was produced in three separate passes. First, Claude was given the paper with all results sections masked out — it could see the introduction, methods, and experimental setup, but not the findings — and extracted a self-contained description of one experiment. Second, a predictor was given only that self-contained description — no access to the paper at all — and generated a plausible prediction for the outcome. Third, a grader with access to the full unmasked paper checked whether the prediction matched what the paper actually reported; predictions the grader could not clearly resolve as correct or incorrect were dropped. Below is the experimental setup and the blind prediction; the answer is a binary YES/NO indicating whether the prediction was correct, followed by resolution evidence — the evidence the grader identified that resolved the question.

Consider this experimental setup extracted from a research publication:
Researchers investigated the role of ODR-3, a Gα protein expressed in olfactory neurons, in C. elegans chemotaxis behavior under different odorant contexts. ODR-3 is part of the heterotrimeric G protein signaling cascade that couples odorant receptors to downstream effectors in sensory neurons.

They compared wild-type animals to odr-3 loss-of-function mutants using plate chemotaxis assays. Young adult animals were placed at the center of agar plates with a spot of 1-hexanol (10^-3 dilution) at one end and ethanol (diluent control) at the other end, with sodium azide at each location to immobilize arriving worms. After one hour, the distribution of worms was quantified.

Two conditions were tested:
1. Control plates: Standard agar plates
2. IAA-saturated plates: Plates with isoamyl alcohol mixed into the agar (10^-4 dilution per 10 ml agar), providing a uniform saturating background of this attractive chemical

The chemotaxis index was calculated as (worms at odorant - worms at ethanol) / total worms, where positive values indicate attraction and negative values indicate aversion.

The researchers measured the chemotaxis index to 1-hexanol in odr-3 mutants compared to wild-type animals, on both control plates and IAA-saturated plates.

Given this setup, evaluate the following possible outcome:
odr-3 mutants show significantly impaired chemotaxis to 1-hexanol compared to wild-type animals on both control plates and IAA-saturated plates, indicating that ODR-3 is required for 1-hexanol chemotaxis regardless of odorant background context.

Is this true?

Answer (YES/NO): NO